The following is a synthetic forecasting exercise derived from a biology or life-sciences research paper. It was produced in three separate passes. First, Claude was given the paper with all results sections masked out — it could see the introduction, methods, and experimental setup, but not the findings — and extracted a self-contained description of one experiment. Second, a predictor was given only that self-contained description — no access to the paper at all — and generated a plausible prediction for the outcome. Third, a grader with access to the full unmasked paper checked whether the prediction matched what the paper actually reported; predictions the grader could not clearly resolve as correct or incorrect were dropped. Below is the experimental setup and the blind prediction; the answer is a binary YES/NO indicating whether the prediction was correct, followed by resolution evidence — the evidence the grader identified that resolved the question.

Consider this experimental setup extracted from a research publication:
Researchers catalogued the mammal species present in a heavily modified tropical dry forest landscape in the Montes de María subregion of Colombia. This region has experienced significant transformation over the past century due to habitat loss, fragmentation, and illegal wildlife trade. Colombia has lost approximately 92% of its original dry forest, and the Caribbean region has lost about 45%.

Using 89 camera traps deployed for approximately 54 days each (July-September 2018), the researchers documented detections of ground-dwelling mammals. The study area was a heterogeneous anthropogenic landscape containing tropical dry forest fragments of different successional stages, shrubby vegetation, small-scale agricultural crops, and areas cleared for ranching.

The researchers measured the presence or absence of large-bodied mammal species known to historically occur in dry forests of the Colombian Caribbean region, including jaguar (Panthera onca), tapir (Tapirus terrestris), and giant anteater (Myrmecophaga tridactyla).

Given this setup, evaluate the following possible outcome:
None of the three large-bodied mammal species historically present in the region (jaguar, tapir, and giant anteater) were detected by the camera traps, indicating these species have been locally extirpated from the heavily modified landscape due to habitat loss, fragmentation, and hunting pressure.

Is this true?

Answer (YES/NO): NO